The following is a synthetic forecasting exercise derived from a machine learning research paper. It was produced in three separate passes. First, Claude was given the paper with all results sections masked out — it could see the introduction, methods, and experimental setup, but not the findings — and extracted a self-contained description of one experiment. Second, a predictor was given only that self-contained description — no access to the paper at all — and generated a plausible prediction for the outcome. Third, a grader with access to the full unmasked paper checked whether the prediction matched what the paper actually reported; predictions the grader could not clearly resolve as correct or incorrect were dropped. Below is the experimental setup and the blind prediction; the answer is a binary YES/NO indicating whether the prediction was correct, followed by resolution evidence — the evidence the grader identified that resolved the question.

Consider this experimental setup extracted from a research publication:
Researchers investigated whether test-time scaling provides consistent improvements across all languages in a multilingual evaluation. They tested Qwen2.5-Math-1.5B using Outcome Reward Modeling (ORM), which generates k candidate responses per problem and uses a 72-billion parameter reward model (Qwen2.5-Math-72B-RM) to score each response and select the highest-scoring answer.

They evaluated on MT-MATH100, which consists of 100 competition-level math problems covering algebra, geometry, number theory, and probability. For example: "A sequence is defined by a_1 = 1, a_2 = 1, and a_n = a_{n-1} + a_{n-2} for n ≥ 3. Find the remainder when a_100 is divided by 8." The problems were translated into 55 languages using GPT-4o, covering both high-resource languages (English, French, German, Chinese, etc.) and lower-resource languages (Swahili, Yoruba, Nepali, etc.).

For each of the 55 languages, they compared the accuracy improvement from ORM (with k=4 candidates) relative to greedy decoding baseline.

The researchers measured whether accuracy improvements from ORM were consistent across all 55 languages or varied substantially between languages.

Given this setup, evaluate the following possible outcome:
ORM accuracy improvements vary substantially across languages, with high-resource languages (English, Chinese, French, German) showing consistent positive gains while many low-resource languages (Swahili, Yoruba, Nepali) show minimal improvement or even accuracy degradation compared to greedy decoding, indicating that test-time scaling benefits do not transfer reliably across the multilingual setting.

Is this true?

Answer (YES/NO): NO